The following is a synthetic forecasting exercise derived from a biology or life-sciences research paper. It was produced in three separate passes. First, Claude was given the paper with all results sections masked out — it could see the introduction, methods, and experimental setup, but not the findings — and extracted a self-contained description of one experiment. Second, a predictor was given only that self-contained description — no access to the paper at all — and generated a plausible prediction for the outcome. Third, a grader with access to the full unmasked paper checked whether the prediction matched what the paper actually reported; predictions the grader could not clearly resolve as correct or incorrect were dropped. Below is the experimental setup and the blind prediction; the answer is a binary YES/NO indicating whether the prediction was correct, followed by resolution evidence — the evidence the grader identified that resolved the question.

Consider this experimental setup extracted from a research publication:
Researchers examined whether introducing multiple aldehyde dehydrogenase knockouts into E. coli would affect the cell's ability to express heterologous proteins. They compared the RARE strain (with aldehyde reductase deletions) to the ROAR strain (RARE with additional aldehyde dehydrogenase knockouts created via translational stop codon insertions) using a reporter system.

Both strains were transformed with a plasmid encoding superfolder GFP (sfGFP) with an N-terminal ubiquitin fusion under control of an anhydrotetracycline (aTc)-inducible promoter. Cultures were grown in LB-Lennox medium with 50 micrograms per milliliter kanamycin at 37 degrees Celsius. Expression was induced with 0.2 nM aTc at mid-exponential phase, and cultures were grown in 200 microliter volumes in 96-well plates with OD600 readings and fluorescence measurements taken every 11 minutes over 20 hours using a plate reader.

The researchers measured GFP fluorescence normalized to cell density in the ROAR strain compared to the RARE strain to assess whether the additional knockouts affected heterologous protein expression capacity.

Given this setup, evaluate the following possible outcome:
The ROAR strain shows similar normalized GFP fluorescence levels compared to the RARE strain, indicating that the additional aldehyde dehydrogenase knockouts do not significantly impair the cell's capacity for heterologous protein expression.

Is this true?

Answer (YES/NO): YES